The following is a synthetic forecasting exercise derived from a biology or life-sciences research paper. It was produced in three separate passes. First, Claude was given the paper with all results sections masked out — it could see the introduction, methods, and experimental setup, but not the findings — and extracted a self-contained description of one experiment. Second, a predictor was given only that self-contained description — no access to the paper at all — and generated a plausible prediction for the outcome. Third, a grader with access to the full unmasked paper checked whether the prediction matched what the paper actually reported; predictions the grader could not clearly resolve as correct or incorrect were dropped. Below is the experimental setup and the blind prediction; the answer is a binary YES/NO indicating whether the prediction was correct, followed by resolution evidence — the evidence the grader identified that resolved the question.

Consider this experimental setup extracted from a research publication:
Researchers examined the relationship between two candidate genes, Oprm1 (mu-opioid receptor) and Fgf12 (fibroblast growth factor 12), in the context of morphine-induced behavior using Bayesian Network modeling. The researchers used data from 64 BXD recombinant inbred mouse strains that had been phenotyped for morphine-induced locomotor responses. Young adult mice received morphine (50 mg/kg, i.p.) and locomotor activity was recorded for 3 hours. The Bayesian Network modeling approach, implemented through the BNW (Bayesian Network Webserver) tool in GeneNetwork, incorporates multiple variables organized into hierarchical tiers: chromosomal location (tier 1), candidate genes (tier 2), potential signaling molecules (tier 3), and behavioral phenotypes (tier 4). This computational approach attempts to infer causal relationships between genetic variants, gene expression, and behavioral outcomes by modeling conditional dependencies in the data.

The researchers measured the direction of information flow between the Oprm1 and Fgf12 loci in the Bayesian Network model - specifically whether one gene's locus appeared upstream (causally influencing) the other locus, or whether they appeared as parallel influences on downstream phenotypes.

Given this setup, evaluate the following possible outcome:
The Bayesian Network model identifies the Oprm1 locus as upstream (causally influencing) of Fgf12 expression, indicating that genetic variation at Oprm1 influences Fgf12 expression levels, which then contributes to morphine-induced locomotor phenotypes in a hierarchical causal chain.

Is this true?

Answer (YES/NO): NO